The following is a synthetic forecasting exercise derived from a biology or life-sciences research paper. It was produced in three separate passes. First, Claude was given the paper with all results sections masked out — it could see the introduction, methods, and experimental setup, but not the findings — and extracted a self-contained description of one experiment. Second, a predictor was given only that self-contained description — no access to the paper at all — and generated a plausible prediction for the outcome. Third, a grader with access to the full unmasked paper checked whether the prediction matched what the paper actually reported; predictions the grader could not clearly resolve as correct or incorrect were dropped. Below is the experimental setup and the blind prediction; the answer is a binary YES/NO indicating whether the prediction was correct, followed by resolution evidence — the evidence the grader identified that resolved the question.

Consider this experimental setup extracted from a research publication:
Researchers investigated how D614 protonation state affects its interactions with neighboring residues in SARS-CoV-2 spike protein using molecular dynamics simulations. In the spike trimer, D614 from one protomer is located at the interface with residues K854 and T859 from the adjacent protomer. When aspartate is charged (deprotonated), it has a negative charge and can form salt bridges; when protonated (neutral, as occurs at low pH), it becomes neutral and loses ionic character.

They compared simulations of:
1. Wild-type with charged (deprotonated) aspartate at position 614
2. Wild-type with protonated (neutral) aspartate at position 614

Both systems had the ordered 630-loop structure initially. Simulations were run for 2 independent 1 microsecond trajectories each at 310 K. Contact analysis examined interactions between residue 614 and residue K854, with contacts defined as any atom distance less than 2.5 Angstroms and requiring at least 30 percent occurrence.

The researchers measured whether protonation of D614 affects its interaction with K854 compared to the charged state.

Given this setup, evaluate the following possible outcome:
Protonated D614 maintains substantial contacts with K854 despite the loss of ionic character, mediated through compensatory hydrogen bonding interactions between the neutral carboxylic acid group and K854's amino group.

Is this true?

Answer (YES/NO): NO